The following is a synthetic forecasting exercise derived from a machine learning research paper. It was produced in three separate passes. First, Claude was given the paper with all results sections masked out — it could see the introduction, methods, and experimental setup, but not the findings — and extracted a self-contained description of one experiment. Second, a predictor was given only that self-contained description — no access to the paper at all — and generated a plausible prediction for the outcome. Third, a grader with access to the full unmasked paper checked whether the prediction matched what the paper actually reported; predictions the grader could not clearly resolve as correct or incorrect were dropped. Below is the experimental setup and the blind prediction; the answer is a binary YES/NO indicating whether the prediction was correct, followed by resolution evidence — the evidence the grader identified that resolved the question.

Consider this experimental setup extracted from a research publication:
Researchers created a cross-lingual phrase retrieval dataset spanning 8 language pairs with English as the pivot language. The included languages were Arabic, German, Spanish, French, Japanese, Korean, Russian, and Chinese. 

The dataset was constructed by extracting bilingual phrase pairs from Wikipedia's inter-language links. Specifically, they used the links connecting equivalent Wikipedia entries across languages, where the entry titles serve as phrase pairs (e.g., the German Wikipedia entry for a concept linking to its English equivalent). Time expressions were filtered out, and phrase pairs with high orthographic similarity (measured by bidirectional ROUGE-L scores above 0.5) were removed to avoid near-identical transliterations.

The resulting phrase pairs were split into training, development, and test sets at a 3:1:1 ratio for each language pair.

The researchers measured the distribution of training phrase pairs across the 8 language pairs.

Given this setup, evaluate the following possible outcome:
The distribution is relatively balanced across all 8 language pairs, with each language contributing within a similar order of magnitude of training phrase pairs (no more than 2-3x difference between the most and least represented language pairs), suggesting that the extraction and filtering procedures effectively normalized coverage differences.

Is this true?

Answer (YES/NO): NO